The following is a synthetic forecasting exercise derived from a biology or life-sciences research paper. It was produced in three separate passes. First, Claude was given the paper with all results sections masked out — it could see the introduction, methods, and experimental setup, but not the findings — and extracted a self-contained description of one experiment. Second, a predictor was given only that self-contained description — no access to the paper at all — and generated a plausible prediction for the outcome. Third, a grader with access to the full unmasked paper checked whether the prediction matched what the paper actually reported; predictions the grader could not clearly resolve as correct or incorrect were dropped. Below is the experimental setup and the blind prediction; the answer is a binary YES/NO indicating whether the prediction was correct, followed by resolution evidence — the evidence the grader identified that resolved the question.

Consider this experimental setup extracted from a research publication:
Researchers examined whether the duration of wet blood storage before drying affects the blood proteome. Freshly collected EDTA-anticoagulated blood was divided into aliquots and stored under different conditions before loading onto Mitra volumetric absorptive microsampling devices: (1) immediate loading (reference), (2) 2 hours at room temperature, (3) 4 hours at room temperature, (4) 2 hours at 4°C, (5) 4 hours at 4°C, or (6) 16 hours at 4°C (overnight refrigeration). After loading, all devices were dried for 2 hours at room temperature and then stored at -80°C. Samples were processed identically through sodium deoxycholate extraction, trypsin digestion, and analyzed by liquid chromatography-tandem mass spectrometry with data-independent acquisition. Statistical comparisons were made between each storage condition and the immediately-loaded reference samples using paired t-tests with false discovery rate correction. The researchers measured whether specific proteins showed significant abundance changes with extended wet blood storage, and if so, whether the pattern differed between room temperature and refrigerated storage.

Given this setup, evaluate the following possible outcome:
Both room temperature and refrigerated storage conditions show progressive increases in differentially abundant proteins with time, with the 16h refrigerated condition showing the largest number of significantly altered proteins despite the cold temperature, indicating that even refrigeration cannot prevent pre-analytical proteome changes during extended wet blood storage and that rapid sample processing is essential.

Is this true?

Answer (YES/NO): NO